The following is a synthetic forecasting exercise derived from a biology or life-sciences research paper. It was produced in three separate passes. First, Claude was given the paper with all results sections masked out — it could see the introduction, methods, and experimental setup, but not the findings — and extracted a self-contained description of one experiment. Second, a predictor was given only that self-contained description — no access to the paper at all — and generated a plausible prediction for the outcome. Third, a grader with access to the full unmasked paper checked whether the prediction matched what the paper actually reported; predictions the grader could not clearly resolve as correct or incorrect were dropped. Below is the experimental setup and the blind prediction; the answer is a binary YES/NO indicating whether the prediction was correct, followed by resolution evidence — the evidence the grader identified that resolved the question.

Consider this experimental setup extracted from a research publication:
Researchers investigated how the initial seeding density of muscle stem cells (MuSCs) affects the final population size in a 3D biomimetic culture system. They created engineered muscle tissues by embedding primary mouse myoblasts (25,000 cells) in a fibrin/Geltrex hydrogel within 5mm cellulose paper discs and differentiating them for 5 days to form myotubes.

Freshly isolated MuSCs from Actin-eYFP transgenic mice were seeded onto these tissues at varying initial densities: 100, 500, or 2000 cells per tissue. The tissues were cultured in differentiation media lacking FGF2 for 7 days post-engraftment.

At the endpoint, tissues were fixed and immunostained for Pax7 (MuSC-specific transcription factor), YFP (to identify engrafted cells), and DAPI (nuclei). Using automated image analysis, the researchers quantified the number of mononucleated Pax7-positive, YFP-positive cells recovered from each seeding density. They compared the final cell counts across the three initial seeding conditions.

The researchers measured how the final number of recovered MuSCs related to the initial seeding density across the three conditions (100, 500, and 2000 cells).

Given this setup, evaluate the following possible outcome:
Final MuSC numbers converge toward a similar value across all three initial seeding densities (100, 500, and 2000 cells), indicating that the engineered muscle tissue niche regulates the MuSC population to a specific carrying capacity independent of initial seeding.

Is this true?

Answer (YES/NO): YES